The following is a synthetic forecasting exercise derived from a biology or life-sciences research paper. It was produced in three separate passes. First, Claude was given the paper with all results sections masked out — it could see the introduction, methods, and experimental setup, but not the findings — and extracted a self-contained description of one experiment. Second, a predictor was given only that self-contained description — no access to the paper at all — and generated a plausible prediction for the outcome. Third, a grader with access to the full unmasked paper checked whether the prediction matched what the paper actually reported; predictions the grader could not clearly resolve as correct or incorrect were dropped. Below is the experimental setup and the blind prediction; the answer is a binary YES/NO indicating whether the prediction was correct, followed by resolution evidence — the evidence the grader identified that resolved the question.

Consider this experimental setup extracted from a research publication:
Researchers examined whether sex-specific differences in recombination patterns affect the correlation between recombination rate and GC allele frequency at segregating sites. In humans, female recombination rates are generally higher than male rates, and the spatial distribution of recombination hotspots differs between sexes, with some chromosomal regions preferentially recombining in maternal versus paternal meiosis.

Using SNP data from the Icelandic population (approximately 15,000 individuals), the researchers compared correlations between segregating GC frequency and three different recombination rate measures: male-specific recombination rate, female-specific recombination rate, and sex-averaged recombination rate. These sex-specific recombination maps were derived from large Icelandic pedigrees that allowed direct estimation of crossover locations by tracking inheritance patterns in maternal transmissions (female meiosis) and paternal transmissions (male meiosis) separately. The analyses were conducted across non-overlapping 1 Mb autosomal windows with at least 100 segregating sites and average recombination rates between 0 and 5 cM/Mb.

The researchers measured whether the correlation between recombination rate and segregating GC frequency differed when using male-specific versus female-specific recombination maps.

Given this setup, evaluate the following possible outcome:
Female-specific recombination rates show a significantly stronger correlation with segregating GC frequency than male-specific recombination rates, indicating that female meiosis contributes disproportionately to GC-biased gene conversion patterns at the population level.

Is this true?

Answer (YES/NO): NO